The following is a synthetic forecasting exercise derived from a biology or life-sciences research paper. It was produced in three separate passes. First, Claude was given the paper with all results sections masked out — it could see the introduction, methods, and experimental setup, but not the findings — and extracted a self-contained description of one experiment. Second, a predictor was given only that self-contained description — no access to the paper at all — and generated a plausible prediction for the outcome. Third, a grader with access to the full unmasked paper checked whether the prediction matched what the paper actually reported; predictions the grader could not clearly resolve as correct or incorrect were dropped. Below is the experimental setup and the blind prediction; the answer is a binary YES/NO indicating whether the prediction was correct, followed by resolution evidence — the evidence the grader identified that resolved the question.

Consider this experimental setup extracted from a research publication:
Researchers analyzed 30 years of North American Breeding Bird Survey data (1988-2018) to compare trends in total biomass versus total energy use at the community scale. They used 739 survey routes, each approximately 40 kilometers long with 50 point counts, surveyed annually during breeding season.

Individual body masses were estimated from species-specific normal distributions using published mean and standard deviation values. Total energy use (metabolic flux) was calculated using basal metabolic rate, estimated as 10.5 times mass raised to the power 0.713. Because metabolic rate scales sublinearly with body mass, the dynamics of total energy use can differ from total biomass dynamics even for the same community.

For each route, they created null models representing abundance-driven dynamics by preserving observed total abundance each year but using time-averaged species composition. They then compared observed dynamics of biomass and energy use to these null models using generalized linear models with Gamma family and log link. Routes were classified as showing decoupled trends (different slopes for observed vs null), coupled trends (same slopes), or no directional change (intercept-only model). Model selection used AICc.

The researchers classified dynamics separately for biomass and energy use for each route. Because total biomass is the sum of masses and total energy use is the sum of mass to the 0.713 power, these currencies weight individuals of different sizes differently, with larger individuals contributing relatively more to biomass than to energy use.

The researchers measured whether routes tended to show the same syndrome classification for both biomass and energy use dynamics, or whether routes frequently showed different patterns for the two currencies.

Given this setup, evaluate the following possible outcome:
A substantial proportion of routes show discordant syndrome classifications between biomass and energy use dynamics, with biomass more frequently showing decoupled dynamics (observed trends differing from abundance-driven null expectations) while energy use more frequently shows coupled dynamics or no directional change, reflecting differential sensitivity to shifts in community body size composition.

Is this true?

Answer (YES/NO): YES